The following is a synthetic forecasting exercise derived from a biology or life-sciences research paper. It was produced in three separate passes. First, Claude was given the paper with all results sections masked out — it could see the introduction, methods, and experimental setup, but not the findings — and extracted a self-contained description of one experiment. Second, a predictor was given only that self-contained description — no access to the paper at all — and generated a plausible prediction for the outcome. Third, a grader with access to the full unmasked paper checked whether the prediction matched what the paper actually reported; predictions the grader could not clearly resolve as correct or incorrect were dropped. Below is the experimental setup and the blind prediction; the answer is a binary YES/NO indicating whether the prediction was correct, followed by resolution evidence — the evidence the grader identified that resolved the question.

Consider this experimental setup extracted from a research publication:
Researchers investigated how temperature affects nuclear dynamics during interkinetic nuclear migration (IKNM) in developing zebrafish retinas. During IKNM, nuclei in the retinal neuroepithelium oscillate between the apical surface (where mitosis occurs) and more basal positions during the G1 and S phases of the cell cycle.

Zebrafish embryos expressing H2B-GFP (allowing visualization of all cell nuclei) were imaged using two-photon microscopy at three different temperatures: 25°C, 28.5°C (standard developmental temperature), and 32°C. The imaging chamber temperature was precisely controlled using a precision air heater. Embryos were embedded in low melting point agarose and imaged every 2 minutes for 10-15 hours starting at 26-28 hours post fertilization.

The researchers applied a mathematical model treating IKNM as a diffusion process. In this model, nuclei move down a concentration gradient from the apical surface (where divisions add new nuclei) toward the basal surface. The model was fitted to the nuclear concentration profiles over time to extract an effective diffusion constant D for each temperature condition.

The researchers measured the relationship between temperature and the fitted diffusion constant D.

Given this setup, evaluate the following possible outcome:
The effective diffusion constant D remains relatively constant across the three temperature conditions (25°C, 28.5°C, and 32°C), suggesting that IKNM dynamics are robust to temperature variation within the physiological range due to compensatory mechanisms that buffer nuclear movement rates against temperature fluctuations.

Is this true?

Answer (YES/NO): NO